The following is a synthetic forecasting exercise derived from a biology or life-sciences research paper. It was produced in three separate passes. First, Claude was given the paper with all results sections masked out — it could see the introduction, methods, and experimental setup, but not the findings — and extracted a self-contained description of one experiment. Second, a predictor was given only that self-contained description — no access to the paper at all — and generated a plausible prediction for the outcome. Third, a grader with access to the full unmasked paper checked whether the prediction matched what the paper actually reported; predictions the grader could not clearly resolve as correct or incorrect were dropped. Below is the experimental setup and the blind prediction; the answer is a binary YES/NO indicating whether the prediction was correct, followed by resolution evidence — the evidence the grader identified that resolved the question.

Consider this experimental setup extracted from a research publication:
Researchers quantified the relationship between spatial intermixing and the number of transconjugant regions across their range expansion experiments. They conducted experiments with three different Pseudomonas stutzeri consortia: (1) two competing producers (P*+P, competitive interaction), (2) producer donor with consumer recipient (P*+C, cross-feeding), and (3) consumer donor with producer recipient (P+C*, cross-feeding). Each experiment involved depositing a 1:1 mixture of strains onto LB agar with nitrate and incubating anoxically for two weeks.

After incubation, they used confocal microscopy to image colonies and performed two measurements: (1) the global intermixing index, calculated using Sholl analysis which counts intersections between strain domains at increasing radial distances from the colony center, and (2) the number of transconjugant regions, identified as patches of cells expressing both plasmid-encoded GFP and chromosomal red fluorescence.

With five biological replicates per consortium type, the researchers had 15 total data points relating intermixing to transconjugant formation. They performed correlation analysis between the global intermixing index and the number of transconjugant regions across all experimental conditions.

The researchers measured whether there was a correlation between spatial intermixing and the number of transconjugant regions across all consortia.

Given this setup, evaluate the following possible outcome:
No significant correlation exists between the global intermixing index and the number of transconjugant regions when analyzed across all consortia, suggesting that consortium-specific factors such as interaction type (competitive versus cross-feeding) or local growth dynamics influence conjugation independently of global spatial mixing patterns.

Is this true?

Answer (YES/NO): NO